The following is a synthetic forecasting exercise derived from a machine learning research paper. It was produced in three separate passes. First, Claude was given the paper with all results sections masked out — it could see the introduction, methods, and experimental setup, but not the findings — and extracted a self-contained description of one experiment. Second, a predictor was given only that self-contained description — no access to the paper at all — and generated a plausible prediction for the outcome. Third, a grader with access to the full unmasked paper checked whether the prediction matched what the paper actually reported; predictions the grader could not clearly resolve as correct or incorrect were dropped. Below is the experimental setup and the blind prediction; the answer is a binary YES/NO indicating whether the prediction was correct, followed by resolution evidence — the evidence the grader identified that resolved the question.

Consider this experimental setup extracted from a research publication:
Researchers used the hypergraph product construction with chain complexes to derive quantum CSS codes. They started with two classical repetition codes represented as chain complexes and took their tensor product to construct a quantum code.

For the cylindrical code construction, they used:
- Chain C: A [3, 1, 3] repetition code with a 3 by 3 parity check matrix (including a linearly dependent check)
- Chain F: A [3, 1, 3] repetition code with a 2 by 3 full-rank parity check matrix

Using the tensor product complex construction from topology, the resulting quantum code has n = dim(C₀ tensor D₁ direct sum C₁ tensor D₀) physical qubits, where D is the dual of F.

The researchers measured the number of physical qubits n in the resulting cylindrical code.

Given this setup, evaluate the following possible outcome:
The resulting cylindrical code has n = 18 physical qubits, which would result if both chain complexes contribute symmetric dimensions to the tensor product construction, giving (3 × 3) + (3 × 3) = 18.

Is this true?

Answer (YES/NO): NO